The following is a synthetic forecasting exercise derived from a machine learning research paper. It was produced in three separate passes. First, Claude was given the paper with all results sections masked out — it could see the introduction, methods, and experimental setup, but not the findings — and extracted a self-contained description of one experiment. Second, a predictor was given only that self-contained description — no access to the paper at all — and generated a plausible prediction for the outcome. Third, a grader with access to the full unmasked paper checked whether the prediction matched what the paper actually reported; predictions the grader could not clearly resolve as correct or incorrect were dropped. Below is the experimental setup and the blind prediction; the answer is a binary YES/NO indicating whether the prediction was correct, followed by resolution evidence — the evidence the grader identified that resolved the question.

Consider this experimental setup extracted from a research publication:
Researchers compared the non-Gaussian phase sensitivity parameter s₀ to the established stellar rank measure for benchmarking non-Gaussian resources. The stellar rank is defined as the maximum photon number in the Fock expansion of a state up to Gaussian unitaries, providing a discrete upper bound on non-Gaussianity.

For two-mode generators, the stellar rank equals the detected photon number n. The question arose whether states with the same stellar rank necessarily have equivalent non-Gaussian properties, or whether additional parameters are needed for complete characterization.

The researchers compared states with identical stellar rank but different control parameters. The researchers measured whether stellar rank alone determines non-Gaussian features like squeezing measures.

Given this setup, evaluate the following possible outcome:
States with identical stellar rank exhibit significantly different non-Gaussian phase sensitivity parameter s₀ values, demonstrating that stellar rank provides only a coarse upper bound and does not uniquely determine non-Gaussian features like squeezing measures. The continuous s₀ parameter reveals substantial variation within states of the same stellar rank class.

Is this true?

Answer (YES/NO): YES